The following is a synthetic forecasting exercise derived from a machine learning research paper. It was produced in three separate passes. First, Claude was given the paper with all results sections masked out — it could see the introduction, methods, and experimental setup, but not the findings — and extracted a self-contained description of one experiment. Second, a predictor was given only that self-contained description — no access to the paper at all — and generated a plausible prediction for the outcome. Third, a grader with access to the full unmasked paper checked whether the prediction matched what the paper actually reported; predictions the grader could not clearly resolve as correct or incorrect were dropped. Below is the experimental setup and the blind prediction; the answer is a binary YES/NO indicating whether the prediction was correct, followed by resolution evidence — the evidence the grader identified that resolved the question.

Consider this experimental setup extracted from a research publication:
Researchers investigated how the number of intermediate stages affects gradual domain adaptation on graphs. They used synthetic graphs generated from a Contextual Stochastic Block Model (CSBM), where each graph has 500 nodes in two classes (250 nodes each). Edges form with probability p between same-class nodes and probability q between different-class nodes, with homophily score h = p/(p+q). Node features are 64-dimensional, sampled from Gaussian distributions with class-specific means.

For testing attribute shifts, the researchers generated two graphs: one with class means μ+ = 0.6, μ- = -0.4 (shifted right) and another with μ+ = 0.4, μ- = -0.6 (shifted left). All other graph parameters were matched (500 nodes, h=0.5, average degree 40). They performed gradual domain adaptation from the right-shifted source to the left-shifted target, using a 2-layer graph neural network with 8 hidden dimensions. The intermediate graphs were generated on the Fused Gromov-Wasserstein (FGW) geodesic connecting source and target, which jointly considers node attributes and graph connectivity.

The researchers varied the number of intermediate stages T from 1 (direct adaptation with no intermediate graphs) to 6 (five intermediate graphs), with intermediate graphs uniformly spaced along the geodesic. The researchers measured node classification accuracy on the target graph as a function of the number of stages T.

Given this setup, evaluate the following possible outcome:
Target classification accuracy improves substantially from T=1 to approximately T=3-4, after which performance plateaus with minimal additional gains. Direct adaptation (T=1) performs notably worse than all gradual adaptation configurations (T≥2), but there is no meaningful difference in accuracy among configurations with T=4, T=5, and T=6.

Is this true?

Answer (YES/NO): NO